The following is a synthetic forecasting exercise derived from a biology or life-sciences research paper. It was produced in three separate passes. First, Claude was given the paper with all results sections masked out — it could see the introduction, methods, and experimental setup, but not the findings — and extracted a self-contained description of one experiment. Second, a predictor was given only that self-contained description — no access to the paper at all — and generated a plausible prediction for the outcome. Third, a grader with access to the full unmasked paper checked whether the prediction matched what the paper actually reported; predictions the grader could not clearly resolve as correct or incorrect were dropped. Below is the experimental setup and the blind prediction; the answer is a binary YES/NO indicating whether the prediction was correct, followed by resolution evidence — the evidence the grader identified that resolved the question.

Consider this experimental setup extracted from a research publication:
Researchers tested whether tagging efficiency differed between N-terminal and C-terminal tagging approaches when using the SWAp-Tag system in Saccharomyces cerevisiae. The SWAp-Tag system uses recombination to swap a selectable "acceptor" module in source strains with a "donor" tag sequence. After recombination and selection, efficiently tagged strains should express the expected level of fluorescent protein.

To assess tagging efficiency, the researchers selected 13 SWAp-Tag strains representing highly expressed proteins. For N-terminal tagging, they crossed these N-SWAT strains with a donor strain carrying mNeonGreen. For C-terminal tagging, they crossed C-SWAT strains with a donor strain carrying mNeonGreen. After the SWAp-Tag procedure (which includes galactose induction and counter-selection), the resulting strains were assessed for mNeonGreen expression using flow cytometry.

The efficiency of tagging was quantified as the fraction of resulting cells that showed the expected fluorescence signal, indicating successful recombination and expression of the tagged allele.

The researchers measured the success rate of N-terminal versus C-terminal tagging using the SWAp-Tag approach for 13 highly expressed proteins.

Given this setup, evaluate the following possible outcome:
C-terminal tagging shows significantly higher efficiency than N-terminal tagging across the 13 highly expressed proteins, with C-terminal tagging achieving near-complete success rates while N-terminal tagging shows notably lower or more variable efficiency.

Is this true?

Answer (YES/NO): NO